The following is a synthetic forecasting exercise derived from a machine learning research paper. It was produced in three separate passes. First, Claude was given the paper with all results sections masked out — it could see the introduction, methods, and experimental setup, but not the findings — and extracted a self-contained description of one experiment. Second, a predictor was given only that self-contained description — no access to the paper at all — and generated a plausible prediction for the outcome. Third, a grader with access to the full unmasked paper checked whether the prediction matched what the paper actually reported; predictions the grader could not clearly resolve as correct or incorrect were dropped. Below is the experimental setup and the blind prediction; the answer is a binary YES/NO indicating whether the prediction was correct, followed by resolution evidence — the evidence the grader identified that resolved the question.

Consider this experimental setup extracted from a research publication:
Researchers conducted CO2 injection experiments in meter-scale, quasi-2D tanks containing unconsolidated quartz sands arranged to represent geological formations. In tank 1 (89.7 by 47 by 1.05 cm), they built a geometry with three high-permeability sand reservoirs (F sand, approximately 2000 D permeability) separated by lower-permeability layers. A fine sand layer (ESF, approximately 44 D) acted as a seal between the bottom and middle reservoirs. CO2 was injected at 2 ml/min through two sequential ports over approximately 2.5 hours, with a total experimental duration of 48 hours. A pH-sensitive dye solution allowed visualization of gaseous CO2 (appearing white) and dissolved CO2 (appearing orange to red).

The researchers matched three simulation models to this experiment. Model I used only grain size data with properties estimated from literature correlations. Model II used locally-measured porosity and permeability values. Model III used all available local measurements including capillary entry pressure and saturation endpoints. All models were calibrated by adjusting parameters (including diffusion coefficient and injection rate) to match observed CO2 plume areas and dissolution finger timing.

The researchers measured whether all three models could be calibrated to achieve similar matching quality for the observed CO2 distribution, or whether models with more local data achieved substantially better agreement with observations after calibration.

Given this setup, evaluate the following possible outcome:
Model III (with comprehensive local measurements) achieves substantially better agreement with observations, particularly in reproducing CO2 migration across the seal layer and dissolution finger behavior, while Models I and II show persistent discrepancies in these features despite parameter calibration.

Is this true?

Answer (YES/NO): NO